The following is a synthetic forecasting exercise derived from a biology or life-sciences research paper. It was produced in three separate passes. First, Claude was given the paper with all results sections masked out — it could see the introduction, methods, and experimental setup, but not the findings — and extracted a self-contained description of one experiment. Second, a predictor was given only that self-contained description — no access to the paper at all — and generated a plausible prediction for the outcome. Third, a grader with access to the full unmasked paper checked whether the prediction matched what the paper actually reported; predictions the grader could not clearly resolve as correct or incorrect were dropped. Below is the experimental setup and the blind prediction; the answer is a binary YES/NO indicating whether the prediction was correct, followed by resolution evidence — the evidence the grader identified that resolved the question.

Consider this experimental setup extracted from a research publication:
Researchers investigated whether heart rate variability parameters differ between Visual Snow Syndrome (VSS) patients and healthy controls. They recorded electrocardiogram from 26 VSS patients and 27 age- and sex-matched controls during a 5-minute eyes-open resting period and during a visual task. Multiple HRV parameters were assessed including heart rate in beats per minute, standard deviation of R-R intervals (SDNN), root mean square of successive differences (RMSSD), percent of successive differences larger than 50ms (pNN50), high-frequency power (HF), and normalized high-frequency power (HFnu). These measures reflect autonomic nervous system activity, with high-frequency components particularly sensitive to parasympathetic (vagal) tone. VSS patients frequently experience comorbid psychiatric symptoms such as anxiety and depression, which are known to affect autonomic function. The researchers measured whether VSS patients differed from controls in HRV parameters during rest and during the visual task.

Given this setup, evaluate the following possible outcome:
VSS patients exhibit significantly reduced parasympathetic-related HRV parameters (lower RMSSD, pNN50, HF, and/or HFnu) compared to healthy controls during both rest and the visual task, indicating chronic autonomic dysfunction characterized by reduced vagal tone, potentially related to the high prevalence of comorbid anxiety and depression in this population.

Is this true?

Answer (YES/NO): NO